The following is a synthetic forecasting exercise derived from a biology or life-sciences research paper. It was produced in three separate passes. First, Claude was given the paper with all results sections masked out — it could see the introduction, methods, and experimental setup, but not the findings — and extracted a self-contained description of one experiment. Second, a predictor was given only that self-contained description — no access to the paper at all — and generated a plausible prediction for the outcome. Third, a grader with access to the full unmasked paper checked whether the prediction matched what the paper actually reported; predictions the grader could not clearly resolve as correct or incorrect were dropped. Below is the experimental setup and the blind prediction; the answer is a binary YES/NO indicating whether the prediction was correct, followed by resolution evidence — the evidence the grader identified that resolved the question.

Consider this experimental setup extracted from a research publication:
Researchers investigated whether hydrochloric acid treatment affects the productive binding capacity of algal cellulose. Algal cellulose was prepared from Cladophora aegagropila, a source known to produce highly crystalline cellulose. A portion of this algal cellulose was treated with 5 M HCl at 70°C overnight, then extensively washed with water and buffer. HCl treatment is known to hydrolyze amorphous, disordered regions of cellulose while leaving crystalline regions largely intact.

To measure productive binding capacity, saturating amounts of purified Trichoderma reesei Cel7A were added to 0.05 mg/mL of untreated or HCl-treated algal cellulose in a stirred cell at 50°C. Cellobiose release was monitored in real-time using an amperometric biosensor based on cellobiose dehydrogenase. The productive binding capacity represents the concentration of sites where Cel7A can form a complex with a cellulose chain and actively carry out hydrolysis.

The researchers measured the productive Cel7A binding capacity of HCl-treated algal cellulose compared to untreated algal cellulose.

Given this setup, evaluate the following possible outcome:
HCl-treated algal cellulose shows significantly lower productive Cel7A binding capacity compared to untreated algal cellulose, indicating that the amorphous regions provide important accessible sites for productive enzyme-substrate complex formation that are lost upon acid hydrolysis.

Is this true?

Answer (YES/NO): YES